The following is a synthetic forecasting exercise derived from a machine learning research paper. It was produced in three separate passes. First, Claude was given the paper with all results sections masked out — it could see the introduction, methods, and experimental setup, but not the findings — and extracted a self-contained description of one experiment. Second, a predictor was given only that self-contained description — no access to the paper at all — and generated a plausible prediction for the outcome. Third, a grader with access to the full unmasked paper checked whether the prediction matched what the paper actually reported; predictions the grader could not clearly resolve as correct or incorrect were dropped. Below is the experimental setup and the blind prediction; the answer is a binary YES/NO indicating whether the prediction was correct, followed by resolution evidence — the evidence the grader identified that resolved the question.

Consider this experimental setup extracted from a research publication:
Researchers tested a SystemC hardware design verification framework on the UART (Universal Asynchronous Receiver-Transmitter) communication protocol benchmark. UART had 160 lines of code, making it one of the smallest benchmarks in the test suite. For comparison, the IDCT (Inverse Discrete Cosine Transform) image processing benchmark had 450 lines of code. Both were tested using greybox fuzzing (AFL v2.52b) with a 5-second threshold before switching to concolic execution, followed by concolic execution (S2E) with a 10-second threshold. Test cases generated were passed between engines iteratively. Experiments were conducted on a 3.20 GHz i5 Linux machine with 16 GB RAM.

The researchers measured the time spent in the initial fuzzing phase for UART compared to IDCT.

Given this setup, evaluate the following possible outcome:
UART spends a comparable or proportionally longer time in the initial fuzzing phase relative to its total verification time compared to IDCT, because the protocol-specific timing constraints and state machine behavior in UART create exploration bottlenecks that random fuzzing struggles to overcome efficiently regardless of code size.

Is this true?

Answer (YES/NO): YES